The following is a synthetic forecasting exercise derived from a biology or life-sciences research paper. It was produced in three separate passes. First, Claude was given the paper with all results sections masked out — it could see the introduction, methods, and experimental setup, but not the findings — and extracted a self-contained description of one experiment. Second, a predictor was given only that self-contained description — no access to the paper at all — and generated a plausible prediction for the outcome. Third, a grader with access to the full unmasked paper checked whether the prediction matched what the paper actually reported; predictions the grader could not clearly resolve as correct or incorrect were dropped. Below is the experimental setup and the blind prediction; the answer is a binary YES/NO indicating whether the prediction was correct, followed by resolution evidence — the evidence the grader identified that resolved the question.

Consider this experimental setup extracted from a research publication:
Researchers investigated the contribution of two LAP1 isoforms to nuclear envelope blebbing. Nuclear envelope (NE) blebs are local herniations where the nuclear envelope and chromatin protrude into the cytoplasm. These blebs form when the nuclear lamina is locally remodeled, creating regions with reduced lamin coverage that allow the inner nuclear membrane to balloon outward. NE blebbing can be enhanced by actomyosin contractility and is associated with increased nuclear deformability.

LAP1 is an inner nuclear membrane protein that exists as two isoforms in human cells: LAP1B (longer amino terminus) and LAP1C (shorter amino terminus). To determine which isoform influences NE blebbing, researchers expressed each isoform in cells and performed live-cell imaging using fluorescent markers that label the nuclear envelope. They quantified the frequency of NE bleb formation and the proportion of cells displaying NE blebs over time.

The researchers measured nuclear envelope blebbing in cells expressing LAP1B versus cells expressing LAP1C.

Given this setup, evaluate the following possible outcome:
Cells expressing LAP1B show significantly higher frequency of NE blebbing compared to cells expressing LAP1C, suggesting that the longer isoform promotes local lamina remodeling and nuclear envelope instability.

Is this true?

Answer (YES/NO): NO